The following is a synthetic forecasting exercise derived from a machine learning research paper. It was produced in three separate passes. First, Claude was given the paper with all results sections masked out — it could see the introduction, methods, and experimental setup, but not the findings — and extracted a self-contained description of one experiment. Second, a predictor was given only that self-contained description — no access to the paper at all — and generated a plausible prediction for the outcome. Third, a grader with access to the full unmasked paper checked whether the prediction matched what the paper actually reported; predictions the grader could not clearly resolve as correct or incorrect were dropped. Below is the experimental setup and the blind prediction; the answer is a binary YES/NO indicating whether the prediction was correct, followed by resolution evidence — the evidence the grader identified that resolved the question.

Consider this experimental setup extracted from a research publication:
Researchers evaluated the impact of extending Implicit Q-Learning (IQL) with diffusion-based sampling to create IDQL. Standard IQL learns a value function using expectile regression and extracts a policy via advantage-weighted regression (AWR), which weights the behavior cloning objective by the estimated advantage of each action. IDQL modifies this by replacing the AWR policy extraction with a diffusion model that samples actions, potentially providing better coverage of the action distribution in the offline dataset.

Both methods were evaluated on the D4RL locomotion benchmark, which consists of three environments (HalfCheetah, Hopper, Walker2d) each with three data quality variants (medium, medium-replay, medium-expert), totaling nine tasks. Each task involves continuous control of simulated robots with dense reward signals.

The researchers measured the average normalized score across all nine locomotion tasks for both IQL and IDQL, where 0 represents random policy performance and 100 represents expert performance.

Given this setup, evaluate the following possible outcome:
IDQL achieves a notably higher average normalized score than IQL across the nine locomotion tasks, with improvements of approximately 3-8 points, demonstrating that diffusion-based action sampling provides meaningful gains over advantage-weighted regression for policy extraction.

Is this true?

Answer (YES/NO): YES